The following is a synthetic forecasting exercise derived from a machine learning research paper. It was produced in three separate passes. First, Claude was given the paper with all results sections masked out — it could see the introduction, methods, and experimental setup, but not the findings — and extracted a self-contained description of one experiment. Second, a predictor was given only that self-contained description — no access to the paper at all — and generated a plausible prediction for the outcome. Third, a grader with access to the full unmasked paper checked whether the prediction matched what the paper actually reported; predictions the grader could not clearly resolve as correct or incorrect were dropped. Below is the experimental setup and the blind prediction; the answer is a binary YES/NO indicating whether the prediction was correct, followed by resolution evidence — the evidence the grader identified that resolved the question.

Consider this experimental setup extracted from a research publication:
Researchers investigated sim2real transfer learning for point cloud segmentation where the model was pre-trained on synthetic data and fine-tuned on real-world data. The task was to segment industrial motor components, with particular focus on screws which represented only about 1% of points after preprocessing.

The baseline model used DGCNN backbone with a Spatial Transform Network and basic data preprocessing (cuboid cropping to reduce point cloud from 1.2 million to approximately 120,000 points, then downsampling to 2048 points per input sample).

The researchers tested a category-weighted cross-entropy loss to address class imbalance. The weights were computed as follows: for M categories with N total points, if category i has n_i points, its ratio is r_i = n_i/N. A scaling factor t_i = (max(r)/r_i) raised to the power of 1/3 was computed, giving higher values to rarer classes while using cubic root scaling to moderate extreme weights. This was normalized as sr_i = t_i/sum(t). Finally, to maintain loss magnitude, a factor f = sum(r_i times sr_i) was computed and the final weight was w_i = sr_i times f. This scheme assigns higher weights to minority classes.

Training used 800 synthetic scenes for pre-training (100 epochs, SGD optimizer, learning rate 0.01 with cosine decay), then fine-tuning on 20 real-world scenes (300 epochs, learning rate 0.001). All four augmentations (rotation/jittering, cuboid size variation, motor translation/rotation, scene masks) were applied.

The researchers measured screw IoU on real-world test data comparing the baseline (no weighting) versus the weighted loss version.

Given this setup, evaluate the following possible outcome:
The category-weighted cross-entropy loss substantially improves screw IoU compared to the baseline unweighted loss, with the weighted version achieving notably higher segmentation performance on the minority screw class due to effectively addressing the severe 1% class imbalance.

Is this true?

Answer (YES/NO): NO